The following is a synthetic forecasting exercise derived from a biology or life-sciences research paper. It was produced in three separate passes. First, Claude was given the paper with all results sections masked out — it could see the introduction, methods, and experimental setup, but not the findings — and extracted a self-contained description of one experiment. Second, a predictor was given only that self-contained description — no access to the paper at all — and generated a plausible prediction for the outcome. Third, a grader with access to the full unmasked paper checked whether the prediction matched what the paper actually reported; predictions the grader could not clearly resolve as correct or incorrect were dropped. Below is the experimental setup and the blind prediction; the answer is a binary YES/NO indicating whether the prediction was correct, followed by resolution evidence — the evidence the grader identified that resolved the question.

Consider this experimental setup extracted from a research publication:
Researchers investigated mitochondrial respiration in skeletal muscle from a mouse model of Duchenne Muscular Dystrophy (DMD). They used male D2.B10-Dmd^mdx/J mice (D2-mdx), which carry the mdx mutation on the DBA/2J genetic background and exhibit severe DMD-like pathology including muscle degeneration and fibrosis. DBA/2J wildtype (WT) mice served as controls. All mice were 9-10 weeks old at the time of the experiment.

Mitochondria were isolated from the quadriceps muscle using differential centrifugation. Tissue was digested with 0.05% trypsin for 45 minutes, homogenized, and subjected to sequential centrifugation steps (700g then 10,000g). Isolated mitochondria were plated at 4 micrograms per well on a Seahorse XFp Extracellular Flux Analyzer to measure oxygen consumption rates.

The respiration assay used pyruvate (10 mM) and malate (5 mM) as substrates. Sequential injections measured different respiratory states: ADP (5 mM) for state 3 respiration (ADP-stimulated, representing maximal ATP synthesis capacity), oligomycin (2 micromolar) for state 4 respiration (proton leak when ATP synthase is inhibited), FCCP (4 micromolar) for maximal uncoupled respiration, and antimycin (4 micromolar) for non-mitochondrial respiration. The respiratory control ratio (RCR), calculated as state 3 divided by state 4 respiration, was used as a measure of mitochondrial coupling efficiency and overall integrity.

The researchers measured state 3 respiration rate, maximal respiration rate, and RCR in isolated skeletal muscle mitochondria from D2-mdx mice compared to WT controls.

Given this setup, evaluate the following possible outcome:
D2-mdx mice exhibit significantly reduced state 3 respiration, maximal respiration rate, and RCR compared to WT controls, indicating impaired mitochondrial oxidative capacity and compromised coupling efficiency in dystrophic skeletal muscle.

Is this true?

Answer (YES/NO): NO